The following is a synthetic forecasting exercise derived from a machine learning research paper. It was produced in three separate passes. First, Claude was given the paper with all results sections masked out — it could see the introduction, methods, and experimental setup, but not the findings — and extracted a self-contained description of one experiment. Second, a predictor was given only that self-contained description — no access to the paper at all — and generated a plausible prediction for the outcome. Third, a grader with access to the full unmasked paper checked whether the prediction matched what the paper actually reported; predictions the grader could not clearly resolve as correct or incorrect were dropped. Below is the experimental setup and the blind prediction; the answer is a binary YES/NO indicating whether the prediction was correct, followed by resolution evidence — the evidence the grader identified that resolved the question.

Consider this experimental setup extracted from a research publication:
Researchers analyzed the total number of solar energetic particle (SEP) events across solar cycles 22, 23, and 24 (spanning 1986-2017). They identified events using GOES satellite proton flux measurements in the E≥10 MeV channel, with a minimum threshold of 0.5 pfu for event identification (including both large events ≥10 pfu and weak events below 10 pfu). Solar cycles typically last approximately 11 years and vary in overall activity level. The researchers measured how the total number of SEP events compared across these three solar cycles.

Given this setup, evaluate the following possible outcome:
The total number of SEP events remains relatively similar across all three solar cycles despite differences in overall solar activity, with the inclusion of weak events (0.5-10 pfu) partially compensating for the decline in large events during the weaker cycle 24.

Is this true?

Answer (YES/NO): NO